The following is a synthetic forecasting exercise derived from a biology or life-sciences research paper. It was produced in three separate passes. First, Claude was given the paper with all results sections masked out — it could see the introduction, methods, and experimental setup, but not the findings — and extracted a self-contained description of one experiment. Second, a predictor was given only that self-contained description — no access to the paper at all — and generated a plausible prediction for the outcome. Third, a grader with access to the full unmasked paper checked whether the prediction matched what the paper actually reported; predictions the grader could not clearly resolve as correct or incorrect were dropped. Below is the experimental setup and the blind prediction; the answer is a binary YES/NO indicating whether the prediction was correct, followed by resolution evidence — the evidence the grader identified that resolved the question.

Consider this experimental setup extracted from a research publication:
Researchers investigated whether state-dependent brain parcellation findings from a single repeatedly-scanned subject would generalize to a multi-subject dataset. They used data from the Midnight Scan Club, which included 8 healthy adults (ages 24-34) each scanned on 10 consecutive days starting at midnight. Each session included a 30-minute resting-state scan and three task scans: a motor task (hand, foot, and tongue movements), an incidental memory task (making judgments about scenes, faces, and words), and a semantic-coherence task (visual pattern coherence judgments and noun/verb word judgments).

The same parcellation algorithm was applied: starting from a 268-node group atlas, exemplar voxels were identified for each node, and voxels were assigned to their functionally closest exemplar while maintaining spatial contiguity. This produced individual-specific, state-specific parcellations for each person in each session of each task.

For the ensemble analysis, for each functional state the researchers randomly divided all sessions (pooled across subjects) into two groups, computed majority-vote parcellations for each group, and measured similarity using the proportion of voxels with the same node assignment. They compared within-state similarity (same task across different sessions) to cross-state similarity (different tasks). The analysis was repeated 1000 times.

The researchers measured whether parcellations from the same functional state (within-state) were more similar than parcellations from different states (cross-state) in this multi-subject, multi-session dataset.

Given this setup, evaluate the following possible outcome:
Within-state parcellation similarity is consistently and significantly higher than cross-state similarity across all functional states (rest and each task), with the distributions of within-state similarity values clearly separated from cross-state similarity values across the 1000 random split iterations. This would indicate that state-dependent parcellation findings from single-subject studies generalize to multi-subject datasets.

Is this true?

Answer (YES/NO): YES